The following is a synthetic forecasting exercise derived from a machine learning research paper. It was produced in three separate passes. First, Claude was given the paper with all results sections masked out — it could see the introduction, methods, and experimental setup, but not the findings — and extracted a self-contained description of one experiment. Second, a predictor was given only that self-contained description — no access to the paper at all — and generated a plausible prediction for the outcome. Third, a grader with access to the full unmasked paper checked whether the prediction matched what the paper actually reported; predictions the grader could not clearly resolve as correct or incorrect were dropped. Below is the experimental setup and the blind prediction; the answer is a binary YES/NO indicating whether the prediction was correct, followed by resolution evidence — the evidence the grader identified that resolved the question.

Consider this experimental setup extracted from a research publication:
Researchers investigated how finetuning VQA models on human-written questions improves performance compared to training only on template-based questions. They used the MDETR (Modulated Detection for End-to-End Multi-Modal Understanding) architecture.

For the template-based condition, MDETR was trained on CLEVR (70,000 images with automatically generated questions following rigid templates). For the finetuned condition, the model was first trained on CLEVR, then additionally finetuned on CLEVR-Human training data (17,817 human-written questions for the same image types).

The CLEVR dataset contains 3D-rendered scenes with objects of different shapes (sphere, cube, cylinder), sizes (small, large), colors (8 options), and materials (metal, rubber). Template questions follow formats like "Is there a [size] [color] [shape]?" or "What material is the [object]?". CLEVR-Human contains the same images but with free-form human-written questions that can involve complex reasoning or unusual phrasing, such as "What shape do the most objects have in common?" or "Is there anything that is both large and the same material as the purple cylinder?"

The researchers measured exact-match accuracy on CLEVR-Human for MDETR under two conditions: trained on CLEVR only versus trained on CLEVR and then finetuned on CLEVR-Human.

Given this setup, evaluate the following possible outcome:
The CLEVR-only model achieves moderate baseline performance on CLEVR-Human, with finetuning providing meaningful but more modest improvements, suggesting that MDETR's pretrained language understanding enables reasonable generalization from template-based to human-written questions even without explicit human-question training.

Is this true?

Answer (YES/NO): NO